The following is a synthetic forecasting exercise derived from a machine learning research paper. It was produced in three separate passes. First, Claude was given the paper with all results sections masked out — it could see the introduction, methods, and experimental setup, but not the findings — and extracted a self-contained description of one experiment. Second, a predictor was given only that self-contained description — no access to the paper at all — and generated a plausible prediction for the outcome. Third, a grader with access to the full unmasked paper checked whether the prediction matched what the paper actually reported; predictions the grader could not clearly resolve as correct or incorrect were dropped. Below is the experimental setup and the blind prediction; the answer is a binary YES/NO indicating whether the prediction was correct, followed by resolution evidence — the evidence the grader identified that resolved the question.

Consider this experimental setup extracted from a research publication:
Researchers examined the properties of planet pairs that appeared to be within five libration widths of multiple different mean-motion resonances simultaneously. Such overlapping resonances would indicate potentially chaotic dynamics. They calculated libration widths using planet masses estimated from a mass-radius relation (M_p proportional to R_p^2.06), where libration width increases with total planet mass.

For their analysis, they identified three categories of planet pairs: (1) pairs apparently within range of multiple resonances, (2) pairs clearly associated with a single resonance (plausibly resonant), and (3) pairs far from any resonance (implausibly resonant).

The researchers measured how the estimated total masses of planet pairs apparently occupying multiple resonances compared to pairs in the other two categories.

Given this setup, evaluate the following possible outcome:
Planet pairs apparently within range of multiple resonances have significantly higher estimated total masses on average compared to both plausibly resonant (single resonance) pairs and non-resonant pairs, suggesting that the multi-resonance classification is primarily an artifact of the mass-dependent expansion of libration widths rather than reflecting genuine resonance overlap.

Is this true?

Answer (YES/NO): YES